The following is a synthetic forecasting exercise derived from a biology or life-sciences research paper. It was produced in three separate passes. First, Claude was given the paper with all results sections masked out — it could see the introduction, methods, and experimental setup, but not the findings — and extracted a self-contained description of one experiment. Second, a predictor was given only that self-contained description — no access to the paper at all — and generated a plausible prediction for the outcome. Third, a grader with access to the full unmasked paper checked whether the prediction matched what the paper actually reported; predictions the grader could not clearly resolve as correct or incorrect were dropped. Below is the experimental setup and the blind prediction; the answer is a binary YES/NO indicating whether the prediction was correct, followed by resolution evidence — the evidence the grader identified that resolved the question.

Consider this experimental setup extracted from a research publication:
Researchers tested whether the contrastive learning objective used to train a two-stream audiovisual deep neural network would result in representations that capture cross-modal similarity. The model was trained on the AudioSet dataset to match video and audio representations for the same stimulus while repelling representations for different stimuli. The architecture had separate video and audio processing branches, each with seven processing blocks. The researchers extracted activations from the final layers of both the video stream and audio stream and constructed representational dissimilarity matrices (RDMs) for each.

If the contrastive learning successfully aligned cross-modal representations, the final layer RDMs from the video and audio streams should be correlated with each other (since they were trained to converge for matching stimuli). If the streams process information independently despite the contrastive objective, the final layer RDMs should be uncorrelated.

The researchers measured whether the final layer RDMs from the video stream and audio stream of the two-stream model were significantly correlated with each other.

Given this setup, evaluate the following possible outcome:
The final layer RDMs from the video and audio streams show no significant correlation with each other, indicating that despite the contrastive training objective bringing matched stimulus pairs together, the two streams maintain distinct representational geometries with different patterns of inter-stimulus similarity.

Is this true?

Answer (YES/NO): NO